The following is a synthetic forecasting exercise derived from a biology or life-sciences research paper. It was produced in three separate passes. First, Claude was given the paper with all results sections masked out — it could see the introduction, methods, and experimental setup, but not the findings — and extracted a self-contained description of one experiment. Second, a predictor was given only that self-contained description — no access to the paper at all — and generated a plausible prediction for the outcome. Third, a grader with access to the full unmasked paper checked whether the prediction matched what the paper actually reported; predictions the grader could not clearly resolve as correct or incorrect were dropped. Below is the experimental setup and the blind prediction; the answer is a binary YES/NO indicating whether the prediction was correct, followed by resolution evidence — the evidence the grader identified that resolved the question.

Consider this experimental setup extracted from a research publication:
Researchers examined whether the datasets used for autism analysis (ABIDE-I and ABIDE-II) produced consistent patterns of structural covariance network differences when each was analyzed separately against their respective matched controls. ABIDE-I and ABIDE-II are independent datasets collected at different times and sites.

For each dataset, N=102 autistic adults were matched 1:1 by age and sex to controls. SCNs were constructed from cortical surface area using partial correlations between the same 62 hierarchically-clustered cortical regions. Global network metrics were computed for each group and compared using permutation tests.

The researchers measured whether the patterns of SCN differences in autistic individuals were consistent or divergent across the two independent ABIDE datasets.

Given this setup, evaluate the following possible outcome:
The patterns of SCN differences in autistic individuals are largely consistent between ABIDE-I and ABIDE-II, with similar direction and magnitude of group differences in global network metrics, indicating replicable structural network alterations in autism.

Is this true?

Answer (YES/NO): YES